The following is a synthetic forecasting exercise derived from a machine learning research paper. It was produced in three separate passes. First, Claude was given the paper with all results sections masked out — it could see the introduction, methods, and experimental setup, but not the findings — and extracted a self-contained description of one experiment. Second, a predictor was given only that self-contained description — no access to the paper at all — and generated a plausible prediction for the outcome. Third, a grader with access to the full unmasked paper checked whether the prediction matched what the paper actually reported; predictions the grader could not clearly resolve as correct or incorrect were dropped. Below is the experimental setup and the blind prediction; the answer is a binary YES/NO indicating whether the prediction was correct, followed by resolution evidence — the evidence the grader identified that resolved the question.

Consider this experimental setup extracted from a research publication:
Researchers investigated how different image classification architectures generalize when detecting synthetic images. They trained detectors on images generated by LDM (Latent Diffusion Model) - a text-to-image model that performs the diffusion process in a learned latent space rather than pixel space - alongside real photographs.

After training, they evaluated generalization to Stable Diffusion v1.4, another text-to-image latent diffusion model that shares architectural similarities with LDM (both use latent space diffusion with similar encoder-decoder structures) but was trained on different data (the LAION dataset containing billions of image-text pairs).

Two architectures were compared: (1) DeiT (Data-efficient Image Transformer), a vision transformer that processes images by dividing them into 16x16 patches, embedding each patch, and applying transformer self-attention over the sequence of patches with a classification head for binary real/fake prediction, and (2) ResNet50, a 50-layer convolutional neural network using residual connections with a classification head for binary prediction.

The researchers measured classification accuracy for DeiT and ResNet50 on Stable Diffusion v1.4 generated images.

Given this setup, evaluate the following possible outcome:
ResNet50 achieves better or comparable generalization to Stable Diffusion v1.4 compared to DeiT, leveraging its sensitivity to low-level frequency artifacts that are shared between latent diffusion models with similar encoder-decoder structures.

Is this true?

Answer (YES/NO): NO